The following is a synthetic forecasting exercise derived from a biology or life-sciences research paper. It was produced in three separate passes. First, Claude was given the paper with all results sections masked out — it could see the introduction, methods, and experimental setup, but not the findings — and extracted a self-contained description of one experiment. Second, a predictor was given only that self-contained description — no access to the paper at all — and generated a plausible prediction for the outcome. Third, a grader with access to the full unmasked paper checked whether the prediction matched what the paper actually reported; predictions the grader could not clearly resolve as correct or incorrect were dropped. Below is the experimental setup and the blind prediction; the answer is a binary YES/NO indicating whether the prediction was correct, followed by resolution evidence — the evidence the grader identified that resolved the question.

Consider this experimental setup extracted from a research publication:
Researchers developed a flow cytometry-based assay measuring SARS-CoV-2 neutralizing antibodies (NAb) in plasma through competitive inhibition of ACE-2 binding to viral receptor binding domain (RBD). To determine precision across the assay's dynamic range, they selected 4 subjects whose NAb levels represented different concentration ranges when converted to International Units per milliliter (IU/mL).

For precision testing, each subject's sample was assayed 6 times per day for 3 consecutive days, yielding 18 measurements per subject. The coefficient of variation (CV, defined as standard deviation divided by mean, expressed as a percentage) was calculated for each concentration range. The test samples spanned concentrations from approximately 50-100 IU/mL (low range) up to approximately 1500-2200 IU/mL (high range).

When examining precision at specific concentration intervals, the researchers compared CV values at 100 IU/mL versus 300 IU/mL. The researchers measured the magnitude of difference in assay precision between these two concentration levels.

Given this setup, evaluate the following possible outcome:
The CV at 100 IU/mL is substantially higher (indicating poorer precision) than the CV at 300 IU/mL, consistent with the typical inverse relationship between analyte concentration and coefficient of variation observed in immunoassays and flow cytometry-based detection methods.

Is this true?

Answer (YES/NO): YES